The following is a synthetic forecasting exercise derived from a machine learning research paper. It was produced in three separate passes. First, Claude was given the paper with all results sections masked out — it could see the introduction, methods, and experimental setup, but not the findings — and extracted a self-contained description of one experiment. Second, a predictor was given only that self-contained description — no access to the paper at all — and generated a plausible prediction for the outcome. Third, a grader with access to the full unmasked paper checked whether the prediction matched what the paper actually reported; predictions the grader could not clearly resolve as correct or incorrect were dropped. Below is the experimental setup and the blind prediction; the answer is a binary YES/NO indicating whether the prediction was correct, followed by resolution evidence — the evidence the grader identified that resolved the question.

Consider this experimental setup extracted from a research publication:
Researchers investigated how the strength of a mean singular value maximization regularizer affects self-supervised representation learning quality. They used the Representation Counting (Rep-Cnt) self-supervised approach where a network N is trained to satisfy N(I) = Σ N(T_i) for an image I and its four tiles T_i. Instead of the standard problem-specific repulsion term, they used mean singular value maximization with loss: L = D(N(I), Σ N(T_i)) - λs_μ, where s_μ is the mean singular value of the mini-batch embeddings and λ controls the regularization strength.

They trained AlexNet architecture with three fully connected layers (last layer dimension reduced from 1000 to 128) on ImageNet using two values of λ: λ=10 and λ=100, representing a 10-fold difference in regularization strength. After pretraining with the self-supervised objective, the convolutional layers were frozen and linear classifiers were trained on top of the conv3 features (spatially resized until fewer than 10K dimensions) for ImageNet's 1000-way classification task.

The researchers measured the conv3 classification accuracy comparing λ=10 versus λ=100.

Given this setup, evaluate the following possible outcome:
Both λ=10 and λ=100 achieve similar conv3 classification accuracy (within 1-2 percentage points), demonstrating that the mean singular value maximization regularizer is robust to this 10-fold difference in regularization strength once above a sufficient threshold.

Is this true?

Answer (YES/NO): YES